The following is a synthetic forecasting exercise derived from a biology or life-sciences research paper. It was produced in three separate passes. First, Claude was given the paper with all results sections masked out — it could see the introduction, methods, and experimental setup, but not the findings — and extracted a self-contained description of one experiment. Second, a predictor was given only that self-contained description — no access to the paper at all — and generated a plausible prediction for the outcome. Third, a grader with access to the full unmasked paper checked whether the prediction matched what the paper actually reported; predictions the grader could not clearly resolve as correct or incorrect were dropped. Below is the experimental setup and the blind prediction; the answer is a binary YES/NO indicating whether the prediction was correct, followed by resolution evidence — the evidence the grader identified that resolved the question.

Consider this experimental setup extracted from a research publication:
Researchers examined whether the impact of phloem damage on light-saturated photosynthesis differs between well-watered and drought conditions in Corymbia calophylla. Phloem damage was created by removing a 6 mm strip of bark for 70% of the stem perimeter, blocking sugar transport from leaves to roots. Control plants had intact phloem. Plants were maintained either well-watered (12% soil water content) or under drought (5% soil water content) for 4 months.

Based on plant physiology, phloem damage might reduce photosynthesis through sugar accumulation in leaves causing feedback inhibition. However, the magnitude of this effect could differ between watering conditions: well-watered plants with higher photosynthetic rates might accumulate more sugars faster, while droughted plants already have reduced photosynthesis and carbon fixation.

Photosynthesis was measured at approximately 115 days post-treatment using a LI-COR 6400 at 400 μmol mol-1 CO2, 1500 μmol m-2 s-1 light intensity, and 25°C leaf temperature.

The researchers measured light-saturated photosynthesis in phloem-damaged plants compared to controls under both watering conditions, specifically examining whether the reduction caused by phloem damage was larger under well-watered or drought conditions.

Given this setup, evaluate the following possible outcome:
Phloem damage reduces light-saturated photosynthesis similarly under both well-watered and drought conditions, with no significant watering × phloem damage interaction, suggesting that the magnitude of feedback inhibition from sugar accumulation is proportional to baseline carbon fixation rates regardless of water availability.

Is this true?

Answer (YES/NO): NO